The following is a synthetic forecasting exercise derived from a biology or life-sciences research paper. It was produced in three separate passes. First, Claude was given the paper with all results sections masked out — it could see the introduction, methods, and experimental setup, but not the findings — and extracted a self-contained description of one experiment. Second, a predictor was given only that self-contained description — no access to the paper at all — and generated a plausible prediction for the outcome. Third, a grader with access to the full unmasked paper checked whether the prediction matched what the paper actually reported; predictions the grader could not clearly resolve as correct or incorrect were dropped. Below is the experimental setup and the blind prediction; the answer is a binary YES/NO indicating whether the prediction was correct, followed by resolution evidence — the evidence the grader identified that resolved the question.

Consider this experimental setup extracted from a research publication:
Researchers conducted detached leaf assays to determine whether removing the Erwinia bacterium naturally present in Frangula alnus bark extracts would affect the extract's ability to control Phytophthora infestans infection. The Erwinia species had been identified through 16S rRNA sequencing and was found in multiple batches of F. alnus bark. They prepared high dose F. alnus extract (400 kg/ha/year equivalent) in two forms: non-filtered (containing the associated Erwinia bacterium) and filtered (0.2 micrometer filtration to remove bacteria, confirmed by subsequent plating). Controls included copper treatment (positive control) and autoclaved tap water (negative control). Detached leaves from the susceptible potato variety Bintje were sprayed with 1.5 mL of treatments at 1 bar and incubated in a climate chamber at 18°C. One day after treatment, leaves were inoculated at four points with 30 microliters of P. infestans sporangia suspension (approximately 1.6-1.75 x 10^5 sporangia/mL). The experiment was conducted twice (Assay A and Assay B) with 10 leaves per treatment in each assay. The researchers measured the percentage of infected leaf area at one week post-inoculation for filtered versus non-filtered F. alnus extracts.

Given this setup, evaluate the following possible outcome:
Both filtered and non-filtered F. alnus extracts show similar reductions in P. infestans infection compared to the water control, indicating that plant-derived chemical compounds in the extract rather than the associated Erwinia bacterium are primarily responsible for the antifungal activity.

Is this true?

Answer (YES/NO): YES